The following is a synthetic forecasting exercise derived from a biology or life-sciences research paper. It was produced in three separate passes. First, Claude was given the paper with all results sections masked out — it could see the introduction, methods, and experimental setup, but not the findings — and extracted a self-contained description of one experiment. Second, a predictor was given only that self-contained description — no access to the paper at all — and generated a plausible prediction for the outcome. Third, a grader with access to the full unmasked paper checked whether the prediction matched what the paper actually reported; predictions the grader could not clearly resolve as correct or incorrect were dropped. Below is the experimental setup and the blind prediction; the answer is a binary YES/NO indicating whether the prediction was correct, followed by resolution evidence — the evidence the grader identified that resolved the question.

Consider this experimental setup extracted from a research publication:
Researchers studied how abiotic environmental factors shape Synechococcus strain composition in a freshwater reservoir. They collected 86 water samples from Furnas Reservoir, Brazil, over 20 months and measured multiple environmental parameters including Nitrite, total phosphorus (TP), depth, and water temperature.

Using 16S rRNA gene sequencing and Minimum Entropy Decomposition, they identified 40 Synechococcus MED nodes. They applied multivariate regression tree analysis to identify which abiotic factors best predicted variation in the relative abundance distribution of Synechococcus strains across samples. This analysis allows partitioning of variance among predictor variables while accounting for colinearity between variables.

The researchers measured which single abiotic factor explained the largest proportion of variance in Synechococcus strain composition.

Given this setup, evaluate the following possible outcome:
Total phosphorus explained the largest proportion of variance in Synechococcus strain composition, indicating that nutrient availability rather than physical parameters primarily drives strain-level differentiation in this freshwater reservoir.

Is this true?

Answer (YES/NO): NO